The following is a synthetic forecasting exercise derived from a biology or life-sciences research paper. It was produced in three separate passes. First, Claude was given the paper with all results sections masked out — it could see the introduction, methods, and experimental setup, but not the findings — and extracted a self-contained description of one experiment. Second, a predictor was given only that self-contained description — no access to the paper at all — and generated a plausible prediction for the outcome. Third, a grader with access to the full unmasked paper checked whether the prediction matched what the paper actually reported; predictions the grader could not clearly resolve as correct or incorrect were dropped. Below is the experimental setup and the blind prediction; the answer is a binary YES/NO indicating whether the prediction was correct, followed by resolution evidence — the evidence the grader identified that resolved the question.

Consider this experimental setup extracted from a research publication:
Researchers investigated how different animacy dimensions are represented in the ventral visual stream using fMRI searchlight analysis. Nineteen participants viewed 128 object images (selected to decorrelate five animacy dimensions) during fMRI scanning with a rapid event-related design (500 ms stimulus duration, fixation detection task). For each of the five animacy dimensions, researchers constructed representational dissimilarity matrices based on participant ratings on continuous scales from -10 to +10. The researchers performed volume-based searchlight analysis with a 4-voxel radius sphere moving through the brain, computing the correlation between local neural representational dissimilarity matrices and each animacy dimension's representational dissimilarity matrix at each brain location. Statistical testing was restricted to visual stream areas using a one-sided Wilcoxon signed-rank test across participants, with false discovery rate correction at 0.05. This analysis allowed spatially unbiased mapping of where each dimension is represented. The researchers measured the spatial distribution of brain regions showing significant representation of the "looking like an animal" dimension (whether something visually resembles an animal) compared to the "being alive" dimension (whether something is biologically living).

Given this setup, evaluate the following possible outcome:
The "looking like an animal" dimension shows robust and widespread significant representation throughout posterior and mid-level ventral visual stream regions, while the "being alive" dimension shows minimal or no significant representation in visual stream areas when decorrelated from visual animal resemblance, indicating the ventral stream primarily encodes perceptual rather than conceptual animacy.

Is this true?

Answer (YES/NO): NO